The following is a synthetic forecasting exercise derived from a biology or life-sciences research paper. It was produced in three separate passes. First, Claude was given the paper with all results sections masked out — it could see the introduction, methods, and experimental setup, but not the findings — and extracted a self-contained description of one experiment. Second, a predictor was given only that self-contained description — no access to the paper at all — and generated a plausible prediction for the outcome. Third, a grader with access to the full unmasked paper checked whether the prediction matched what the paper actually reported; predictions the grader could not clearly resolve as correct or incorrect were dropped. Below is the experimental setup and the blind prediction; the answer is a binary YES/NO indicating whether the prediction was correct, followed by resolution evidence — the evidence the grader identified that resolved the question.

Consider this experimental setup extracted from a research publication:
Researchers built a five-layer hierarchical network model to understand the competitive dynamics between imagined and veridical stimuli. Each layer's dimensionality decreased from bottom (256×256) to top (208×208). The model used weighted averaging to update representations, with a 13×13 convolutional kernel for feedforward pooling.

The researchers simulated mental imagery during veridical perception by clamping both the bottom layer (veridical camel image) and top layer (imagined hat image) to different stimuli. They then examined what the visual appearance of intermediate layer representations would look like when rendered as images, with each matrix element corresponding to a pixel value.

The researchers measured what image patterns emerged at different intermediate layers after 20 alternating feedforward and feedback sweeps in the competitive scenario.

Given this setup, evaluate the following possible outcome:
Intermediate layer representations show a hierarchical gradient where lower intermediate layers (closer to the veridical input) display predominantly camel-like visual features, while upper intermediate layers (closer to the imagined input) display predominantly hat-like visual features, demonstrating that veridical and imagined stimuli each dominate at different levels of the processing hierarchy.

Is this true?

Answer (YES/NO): YES